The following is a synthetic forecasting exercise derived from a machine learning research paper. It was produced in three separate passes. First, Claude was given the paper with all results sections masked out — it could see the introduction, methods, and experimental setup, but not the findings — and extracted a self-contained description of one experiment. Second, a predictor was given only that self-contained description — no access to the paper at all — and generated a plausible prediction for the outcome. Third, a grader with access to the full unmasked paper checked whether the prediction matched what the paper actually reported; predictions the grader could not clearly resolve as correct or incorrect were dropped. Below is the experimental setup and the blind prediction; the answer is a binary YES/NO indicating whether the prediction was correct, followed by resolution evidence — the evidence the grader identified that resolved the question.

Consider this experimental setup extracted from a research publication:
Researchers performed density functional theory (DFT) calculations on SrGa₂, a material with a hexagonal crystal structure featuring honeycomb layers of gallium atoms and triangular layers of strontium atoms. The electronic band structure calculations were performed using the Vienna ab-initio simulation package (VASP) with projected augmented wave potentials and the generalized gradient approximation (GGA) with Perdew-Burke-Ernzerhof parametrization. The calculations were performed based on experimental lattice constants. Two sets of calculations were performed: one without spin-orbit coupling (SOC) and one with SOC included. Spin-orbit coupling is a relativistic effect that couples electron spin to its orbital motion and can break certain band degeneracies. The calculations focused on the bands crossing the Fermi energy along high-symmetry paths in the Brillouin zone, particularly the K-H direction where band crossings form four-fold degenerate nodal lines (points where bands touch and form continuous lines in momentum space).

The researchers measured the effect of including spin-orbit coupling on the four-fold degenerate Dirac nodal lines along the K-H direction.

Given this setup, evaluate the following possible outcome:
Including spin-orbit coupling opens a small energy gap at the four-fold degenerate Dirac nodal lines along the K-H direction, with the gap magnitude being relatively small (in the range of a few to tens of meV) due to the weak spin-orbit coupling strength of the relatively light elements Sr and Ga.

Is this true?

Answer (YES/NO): YES